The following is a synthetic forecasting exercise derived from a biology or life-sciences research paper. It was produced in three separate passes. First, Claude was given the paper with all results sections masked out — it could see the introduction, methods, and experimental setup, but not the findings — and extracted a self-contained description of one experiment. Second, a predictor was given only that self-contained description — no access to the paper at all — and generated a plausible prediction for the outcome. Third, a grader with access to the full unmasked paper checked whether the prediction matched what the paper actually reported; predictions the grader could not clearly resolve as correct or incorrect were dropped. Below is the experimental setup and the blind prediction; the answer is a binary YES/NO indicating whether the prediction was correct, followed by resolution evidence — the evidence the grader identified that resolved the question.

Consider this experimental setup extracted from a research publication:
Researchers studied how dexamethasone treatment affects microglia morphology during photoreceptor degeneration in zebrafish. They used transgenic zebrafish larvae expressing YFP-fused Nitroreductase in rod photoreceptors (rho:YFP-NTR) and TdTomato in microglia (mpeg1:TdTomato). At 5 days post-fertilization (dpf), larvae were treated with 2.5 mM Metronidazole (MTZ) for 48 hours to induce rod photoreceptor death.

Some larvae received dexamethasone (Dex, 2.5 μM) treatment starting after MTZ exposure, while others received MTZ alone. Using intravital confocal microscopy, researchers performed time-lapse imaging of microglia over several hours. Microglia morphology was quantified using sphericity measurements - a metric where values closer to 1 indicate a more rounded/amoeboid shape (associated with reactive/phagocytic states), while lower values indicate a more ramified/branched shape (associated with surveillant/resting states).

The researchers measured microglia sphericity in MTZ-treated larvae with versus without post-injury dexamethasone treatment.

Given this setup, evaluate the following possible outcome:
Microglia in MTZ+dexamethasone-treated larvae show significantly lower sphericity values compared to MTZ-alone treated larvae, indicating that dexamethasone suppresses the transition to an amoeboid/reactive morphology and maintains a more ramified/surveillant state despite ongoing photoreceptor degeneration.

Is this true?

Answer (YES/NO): NO